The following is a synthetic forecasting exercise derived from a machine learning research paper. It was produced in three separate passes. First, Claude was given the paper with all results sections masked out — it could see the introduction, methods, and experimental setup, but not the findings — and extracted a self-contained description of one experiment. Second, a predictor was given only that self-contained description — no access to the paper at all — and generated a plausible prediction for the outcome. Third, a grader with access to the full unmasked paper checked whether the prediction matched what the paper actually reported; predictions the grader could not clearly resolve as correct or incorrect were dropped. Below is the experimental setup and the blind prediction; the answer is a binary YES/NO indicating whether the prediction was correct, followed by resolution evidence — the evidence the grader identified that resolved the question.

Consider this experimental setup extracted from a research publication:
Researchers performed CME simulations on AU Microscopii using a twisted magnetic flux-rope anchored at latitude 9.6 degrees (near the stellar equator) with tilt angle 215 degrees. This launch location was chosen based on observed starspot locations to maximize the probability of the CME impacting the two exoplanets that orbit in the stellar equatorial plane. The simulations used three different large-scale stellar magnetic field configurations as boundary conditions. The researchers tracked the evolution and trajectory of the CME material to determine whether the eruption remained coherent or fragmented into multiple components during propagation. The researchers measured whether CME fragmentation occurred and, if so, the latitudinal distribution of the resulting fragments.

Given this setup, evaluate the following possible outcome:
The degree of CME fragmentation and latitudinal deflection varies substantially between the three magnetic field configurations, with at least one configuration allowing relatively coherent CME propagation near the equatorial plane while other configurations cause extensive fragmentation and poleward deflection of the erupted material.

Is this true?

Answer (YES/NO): NO